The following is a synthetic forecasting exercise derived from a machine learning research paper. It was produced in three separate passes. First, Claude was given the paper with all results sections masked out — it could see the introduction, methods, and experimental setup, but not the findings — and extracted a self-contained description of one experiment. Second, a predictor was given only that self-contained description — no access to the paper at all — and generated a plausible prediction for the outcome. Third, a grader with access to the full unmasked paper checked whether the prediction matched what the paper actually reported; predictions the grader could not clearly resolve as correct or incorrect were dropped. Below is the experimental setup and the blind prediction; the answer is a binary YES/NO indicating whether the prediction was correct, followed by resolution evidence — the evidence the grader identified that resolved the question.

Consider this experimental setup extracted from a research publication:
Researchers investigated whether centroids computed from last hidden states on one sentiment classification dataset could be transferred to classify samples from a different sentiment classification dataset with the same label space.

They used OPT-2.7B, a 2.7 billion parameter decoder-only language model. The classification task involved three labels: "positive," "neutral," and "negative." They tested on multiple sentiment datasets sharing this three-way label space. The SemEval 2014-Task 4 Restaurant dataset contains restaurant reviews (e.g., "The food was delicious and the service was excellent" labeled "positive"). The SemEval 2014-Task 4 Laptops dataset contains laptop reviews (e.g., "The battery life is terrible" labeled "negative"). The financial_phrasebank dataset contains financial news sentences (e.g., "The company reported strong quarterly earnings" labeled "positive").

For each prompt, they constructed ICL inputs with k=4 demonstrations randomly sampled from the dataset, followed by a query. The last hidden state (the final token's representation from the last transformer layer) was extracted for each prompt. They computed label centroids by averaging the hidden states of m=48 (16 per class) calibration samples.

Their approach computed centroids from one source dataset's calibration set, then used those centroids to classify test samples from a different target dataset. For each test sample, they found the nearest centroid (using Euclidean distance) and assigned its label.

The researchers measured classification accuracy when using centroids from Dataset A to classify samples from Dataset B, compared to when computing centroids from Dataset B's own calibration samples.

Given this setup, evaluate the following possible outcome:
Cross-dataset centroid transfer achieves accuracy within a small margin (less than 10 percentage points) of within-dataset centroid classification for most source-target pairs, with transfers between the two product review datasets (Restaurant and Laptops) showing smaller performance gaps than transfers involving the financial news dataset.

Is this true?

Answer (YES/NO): NO